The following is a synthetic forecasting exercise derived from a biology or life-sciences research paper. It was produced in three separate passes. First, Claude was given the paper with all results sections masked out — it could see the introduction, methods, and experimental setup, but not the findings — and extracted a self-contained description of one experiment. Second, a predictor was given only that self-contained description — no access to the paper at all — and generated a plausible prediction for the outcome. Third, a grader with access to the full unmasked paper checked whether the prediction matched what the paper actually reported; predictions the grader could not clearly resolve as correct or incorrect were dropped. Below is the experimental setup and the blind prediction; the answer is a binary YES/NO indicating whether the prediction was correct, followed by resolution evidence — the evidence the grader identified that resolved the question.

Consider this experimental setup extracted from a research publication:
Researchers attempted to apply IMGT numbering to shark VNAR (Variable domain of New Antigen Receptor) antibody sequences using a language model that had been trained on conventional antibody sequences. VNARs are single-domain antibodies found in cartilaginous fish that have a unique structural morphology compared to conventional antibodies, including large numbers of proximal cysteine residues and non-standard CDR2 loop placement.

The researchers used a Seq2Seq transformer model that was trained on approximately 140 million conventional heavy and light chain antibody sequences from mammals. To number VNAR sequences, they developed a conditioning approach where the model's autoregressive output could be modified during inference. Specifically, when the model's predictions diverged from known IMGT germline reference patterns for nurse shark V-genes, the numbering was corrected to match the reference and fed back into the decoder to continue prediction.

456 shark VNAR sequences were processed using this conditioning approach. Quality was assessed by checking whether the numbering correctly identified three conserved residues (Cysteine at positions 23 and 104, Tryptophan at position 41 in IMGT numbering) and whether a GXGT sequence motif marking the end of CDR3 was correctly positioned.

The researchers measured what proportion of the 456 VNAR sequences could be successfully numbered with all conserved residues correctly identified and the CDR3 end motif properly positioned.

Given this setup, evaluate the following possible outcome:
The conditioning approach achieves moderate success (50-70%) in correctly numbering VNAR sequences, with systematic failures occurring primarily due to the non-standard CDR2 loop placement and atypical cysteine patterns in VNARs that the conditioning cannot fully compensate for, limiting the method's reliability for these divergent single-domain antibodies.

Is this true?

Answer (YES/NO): NO